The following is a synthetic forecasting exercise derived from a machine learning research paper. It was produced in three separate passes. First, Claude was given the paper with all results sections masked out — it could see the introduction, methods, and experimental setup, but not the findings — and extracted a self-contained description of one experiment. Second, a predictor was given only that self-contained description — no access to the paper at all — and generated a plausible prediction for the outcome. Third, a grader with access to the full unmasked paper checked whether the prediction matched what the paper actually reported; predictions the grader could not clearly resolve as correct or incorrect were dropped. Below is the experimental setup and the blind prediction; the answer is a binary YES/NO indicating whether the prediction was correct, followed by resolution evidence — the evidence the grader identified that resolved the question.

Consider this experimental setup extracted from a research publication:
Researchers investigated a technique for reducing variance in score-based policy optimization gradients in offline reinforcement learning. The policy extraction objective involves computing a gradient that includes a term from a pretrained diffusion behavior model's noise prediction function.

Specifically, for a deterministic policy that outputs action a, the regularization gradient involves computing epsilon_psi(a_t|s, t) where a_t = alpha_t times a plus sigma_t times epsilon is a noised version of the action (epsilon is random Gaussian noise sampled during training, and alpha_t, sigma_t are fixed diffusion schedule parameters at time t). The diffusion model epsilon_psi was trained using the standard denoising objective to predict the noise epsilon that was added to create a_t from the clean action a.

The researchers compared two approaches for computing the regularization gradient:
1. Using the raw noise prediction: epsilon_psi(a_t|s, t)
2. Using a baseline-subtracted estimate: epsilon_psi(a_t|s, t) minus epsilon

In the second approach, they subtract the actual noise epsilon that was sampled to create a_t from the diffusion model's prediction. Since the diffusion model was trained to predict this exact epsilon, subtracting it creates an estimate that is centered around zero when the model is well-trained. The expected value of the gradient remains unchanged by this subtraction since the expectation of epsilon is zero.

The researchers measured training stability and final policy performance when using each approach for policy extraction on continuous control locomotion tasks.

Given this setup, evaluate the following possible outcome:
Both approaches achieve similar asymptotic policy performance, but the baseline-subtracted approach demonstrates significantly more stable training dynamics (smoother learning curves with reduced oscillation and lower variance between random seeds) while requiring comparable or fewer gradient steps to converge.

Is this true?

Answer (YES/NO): NO